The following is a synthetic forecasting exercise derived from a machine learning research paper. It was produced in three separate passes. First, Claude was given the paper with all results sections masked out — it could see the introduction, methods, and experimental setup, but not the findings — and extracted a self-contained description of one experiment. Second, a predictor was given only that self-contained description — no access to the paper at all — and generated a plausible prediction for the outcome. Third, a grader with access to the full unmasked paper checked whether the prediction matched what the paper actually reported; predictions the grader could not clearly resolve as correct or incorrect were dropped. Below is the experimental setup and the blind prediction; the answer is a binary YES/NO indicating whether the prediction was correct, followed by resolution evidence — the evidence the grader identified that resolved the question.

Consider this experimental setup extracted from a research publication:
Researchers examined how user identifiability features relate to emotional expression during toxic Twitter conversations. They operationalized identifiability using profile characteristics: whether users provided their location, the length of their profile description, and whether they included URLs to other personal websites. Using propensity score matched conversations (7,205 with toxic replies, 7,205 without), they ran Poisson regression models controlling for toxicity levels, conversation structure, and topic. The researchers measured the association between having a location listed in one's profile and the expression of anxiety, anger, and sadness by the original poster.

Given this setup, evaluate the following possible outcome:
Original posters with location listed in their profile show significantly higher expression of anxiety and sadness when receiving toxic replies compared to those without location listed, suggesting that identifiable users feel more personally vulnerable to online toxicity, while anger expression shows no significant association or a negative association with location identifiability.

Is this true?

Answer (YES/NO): NO